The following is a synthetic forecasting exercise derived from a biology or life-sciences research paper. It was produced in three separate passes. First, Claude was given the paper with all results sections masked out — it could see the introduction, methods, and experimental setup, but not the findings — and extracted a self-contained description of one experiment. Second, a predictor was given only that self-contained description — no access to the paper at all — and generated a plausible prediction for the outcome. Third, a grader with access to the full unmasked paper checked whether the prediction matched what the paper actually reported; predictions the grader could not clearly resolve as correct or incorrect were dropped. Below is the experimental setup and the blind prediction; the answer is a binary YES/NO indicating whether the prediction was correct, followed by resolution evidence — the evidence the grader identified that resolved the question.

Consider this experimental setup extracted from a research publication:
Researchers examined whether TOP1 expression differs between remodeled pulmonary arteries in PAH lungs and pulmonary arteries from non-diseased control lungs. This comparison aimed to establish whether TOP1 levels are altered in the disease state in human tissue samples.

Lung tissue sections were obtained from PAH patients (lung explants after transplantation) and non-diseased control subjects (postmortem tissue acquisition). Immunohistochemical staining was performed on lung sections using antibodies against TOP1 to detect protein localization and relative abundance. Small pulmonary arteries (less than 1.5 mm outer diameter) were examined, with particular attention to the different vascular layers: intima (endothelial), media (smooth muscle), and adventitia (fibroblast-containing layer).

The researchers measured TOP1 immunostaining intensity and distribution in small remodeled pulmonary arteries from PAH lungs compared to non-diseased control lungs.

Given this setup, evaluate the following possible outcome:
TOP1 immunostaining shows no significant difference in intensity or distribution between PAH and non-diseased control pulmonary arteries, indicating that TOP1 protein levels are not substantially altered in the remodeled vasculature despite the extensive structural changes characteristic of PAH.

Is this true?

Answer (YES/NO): NO